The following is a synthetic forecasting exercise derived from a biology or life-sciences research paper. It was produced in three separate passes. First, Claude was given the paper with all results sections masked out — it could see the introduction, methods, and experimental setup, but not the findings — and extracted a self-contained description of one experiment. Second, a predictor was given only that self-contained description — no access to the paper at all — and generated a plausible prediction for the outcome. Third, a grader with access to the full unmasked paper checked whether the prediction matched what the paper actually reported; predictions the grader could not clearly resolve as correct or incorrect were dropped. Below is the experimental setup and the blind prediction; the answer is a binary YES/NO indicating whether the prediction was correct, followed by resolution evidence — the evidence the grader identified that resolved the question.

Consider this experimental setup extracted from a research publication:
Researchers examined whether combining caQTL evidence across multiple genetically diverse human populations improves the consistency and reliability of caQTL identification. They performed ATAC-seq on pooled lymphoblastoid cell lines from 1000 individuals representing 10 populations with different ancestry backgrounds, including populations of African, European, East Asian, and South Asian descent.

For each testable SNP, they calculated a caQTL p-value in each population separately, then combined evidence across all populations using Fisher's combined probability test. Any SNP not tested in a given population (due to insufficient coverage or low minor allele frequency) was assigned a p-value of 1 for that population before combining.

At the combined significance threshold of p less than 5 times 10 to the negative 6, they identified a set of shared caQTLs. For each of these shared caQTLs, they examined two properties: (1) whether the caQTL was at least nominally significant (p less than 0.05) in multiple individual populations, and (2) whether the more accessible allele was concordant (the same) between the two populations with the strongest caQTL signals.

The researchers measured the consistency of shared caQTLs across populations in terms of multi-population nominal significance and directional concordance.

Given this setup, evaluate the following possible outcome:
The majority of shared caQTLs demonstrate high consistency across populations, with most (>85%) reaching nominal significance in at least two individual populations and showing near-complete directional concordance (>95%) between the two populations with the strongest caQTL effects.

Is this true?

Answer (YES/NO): YES